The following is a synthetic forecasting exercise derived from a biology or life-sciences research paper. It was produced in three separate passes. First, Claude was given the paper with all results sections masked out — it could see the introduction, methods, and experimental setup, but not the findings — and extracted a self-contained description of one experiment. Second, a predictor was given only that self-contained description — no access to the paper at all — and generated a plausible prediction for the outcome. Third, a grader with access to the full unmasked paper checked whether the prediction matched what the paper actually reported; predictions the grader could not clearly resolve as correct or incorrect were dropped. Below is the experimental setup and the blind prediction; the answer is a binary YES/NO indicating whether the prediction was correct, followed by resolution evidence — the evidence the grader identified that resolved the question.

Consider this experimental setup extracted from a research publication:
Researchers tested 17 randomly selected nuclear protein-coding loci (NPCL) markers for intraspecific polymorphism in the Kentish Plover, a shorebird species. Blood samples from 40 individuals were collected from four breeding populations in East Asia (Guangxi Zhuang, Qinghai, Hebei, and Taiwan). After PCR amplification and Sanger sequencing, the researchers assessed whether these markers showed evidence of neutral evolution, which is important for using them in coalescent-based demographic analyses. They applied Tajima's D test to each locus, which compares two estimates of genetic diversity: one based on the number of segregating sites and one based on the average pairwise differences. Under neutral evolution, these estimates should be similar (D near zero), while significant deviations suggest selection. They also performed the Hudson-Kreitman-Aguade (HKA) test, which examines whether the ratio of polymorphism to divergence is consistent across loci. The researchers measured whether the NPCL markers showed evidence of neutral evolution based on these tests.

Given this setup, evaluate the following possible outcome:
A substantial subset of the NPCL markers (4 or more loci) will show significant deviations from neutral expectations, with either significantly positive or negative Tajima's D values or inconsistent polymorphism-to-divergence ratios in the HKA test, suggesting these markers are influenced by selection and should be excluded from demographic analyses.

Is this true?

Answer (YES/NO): NO